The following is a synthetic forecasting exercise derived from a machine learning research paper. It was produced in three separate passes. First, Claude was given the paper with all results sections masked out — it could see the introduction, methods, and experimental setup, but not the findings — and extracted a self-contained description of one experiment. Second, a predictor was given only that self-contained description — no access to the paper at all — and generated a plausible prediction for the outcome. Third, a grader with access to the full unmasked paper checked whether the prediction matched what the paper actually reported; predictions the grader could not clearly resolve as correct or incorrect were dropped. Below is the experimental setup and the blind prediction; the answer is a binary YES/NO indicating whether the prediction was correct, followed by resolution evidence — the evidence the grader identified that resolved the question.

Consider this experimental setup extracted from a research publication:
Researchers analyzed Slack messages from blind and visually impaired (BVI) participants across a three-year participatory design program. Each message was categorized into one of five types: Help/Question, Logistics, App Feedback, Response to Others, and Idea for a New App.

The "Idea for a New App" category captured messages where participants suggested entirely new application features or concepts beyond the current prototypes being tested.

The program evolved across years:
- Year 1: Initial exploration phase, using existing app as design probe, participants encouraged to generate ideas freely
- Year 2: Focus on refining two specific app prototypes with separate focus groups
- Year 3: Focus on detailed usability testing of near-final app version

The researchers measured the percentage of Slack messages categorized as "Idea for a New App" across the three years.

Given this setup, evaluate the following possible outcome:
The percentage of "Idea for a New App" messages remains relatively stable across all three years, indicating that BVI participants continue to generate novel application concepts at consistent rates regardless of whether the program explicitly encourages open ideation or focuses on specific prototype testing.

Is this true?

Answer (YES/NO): NO